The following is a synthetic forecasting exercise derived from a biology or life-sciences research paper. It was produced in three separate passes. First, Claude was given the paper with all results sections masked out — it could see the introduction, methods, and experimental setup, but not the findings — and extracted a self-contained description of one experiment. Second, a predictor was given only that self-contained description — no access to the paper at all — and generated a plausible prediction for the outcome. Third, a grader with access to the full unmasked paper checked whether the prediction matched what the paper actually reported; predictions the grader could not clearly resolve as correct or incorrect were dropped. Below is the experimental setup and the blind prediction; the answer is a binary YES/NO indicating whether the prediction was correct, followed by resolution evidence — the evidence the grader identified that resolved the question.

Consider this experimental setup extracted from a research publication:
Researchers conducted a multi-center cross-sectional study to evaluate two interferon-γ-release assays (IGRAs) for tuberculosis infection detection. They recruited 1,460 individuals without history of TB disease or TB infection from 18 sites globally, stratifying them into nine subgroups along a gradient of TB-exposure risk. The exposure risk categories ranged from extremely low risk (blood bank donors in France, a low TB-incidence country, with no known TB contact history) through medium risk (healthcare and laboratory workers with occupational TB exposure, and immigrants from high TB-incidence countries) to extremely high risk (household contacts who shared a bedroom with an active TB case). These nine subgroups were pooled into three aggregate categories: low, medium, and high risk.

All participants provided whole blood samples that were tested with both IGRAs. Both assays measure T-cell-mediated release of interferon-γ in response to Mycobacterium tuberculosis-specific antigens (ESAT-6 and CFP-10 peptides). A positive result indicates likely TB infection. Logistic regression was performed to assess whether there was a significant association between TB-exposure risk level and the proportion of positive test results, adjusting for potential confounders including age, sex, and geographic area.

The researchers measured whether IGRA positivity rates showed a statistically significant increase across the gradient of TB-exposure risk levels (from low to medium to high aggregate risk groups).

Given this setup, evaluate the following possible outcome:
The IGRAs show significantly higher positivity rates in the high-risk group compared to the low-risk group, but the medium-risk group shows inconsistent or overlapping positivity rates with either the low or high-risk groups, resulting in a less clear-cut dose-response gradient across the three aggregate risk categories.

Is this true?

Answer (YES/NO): NO